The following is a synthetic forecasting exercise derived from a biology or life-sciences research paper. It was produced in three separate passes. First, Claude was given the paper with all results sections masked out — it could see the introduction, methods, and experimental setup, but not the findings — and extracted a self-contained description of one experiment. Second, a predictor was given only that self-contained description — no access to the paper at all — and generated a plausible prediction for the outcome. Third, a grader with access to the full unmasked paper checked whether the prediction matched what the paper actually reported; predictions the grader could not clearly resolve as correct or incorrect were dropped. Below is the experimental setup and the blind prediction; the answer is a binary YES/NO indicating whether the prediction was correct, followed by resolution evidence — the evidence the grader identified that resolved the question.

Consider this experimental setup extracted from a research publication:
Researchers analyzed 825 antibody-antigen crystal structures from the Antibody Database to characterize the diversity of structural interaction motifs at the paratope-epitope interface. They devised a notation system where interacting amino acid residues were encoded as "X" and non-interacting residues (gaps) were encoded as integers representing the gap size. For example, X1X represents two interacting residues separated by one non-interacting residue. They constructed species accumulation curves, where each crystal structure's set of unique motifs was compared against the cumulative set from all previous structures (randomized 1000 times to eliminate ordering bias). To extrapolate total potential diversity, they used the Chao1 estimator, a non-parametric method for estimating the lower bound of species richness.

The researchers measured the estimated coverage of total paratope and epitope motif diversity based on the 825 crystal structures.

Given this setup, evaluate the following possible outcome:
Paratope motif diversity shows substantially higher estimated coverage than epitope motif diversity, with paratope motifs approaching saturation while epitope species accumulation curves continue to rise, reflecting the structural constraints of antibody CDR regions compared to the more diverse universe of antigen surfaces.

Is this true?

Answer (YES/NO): YES